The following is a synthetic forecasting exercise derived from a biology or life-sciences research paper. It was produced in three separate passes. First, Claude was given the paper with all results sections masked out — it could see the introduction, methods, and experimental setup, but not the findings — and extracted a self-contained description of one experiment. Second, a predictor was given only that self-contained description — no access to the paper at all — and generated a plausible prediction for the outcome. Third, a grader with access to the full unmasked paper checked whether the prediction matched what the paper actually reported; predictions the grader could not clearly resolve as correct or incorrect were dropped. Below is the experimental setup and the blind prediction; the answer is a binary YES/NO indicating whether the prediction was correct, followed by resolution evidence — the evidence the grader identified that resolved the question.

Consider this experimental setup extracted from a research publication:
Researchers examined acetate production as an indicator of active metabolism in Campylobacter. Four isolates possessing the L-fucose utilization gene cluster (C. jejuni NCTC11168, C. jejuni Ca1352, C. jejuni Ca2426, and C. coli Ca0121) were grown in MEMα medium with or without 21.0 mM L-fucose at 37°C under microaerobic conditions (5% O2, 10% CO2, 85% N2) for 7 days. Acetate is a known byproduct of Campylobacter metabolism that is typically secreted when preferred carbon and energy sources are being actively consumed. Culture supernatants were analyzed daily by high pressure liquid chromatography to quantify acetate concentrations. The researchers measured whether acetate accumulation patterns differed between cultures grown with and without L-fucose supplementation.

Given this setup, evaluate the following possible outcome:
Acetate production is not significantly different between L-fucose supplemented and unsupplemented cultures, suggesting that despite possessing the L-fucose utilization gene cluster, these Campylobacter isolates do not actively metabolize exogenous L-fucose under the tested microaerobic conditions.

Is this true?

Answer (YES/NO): NO